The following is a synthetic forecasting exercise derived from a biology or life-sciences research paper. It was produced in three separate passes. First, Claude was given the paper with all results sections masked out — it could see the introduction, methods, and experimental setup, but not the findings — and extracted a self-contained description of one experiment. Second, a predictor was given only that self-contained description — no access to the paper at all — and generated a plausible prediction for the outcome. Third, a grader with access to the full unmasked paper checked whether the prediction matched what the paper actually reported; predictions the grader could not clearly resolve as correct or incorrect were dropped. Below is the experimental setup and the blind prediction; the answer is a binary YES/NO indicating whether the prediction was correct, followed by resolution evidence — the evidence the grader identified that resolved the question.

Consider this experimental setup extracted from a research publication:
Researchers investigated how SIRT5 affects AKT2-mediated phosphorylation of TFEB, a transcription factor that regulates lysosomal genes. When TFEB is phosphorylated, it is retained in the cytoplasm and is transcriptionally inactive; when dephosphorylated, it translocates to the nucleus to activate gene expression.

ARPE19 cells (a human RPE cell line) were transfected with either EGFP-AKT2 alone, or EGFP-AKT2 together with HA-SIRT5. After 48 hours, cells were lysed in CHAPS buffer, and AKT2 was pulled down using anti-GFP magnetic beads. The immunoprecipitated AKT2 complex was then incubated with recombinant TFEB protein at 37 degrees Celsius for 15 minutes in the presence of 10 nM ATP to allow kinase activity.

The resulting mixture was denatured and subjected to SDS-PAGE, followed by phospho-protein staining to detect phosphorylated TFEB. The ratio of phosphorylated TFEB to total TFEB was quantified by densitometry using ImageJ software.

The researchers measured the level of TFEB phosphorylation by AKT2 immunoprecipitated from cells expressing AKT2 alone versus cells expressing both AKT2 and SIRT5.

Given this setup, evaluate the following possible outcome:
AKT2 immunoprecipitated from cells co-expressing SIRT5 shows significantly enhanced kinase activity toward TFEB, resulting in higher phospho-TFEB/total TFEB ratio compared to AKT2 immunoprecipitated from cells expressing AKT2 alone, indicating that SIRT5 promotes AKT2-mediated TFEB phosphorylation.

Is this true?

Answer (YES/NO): NO